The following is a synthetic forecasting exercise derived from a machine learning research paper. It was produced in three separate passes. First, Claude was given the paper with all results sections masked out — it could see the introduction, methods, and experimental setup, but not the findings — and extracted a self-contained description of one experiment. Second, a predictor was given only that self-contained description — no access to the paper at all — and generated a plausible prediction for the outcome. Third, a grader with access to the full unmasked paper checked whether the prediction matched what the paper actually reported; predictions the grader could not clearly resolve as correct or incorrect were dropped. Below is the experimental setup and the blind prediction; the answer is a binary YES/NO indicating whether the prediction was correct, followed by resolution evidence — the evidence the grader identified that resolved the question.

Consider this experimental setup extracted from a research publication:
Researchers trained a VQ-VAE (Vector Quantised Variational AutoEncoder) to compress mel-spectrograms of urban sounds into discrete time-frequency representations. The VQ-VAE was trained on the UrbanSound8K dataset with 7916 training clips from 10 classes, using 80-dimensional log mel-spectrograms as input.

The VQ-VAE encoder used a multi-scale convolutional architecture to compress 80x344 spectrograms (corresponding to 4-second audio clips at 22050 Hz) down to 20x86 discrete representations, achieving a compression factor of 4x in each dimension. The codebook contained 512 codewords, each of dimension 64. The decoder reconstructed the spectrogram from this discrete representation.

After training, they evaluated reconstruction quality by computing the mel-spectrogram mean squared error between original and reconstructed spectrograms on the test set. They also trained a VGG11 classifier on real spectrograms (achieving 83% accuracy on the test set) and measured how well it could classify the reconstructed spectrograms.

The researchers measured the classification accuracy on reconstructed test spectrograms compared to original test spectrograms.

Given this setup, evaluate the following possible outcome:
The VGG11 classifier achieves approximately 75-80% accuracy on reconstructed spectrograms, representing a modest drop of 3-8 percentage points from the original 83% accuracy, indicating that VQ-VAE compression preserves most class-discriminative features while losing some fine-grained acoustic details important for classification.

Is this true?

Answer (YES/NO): NO